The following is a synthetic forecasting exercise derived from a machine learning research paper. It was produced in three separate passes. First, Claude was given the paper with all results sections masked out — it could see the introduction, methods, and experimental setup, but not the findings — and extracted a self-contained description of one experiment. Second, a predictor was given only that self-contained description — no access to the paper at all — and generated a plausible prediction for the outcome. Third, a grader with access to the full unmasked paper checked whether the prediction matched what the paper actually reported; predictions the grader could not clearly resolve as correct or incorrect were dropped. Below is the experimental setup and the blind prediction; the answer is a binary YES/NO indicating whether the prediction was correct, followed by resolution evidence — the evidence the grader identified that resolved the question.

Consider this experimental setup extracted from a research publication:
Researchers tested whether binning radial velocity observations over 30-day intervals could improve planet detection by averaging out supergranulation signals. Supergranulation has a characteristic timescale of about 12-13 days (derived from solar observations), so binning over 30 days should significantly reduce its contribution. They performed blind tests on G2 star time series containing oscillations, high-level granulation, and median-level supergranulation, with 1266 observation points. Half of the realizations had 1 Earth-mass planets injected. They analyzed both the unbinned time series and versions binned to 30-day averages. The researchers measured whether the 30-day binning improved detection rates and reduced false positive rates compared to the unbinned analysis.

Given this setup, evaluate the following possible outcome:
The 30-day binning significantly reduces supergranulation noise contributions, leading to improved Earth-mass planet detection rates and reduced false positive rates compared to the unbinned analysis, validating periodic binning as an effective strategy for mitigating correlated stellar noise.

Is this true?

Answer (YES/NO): NO